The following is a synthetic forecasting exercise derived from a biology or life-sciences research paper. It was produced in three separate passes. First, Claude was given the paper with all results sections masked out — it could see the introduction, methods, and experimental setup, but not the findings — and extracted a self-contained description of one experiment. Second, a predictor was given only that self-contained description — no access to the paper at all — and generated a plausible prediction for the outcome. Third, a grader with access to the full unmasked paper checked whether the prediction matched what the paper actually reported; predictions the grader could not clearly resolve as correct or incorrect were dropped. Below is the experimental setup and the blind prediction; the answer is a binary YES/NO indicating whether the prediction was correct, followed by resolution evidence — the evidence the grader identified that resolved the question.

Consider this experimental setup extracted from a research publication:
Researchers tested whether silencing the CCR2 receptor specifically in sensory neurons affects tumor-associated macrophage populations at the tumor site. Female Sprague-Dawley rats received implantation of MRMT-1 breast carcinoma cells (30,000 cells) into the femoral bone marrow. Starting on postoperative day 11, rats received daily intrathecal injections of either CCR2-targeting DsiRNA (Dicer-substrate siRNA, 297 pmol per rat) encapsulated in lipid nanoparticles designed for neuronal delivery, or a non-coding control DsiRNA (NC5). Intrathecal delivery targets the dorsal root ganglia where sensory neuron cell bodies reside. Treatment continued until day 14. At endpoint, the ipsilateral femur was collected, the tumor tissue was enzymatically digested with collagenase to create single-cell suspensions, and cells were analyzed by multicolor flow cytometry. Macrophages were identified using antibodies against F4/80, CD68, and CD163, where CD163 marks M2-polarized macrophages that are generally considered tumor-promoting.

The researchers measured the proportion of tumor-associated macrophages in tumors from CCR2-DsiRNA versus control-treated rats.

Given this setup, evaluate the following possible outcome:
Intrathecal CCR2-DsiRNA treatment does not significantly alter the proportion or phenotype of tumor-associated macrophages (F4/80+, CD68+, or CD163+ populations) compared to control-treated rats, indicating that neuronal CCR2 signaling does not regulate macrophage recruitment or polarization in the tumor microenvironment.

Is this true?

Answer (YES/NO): NO